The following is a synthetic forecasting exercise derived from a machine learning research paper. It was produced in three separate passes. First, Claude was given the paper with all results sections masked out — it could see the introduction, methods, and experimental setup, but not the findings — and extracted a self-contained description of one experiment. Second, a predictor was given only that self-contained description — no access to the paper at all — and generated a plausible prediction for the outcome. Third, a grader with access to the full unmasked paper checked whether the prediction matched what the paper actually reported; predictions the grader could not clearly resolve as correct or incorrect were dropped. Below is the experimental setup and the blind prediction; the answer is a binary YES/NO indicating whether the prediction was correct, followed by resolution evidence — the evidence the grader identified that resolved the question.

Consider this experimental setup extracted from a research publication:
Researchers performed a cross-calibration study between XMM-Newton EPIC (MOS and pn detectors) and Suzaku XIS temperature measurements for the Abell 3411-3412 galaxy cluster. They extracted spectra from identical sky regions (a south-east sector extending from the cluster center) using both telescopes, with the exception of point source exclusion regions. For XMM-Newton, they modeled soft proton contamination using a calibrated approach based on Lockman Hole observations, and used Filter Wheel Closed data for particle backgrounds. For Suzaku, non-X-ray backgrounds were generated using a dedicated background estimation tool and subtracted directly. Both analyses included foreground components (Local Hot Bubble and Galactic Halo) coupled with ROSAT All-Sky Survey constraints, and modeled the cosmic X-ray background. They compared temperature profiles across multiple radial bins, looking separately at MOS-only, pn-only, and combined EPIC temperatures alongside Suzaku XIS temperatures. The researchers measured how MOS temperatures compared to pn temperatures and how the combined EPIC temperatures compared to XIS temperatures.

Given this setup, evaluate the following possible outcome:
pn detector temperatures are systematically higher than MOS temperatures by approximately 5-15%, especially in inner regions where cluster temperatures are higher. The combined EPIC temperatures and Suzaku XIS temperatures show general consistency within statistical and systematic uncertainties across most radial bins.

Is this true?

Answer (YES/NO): NO